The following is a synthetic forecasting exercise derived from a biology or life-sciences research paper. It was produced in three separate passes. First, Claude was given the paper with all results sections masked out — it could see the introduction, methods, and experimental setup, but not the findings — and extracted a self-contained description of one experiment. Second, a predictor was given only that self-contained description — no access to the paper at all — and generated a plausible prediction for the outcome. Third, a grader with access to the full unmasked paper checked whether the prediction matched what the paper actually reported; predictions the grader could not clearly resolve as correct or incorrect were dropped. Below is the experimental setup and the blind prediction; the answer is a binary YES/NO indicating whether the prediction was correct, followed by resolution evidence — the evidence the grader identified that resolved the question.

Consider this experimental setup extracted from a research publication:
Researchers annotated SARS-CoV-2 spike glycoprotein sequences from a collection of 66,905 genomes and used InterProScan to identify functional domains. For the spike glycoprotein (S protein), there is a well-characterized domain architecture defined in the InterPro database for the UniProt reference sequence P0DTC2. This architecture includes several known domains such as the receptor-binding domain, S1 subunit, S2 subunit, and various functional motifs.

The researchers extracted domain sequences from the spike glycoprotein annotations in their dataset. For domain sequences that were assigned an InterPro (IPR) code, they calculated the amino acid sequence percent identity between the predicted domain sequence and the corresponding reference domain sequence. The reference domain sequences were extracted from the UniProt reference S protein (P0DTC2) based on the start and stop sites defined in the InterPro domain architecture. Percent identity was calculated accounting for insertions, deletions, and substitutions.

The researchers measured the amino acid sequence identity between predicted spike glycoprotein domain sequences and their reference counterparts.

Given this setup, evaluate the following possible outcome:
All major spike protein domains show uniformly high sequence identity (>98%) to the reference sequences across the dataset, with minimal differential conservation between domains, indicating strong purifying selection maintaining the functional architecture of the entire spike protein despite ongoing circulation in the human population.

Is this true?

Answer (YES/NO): NO